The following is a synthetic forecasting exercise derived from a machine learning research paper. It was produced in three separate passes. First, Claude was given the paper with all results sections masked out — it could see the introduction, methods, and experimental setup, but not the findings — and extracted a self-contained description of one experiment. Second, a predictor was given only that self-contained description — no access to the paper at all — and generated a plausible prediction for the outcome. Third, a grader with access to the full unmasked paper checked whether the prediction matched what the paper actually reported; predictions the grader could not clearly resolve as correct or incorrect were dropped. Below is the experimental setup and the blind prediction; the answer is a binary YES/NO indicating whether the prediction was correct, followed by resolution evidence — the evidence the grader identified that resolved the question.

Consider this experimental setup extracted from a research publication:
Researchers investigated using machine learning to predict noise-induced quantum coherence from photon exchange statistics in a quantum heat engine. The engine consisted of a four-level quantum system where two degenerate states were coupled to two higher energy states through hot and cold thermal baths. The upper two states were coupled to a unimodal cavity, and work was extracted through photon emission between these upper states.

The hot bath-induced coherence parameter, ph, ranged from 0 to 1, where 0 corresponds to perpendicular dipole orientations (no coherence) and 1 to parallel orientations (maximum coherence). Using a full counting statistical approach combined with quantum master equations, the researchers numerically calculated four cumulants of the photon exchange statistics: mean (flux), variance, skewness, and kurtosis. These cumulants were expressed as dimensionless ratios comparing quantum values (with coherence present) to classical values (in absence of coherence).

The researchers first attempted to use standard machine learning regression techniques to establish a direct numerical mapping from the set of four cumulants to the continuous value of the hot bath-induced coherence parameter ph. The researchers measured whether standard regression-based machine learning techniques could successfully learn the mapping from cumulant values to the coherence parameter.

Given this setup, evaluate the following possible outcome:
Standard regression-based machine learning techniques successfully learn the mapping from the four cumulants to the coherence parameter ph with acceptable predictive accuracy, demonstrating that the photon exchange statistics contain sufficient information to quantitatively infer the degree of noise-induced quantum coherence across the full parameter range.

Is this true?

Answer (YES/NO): NO